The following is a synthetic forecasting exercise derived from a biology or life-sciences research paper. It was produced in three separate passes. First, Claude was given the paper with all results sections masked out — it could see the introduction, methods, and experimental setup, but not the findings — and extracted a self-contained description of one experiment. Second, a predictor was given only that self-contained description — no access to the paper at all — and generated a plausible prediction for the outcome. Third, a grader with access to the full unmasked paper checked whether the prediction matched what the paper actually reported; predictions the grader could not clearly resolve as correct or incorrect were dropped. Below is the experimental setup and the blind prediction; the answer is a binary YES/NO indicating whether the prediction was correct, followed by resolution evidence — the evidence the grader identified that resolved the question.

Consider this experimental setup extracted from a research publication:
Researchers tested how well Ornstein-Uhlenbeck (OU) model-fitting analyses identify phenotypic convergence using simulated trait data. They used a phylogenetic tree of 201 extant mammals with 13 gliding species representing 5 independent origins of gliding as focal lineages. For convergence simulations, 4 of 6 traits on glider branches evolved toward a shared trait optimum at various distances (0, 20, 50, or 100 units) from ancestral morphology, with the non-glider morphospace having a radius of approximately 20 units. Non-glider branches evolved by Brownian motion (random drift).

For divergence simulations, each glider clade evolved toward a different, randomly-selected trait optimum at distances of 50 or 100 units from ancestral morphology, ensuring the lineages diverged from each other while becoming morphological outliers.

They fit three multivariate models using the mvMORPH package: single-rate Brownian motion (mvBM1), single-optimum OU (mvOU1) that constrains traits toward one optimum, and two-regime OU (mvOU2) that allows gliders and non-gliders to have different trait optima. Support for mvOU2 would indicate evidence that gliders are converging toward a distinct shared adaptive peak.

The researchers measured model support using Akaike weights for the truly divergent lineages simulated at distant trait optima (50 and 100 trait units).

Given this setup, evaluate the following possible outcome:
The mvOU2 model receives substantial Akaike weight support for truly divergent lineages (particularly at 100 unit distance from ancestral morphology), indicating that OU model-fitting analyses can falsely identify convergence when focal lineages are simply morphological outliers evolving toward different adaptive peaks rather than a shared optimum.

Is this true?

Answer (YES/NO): YES